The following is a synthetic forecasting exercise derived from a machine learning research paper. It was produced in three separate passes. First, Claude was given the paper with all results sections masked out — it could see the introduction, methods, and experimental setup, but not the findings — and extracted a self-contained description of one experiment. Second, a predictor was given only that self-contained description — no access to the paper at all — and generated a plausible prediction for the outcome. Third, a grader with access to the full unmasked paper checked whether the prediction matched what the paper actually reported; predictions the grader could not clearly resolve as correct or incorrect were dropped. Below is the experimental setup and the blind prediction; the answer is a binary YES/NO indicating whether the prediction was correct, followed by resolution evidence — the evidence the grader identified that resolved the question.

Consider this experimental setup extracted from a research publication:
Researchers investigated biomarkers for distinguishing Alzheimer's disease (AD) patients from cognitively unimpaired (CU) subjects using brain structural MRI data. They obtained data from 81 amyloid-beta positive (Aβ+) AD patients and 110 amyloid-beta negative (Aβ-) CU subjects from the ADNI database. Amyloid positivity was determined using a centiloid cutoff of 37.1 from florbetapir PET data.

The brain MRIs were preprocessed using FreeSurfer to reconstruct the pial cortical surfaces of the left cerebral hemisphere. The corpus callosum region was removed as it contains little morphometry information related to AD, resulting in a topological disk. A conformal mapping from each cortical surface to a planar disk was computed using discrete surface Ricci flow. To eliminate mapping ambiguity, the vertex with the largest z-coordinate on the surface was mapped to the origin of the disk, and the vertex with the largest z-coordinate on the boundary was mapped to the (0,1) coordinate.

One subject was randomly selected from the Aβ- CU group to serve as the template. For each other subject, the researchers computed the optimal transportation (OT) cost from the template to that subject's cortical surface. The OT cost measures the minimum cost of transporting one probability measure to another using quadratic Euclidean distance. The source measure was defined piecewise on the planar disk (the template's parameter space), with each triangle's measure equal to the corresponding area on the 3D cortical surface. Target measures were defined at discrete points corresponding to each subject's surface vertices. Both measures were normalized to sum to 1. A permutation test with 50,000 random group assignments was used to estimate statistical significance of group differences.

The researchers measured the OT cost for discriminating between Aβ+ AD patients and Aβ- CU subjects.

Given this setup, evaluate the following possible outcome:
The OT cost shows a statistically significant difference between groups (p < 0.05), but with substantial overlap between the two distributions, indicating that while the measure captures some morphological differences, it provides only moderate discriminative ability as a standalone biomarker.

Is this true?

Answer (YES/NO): NO